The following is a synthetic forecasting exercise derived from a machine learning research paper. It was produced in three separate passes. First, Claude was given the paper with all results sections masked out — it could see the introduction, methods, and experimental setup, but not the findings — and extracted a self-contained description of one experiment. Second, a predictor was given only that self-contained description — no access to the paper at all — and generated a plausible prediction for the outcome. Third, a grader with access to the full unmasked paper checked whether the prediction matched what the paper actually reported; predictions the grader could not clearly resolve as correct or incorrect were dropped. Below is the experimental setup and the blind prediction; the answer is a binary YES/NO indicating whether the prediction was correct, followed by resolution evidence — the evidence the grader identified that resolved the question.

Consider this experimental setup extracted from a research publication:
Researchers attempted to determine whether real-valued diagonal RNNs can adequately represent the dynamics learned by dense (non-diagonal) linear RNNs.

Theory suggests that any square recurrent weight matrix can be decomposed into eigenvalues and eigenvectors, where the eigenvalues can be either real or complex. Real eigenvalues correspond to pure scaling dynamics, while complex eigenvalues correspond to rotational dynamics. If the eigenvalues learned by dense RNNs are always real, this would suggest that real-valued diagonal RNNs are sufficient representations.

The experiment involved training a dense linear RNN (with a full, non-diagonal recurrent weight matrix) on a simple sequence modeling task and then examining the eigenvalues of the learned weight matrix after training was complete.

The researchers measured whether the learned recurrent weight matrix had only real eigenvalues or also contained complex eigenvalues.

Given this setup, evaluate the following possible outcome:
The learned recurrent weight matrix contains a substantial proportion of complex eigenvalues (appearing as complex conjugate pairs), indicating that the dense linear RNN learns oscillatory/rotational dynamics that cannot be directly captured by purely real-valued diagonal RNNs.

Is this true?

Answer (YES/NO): YES